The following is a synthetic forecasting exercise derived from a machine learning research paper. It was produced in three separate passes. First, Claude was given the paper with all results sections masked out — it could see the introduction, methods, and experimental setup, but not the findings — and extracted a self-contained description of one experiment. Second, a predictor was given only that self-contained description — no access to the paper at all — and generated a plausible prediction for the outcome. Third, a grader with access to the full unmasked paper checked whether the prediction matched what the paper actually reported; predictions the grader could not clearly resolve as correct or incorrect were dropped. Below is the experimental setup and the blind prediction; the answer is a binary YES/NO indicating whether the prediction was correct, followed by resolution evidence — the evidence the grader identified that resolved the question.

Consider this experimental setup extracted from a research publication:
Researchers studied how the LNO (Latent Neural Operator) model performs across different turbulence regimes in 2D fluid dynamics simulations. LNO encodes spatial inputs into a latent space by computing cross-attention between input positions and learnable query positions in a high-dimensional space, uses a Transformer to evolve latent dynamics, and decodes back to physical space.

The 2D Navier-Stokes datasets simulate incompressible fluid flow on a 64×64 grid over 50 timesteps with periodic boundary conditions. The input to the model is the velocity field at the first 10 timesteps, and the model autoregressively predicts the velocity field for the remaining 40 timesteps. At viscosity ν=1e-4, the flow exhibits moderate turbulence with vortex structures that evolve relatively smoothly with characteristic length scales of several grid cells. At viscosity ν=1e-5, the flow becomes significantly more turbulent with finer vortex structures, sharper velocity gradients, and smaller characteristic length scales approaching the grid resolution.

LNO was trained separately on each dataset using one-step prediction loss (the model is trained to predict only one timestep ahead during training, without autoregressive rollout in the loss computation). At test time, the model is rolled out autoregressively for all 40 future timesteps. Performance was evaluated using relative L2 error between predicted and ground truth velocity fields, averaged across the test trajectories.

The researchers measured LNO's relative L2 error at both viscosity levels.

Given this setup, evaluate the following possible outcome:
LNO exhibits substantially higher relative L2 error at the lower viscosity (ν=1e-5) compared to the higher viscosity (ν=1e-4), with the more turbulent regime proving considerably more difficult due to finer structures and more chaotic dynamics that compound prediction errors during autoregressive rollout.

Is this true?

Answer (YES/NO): YES